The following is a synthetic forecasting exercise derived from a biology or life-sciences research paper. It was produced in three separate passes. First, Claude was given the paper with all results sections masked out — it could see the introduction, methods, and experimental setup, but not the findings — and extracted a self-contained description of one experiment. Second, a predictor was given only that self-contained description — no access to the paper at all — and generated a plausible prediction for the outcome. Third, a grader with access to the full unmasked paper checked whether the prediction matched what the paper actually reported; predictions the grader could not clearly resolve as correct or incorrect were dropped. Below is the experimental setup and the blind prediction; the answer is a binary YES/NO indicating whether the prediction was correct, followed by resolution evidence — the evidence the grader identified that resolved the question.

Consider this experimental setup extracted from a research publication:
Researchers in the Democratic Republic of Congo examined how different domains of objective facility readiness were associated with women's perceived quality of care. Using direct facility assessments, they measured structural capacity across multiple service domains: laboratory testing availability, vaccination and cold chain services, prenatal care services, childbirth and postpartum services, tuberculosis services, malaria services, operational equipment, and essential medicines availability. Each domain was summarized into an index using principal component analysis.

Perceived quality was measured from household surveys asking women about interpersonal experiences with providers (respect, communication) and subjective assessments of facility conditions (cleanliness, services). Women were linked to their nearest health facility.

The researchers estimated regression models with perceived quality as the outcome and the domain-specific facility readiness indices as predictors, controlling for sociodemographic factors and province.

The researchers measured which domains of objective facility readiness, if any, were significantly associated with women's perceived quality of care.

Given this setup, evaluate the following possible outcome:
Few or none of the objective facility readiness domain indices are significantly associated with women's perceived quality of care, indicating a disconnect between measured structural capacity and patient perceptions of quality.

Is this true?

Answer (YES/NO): NO